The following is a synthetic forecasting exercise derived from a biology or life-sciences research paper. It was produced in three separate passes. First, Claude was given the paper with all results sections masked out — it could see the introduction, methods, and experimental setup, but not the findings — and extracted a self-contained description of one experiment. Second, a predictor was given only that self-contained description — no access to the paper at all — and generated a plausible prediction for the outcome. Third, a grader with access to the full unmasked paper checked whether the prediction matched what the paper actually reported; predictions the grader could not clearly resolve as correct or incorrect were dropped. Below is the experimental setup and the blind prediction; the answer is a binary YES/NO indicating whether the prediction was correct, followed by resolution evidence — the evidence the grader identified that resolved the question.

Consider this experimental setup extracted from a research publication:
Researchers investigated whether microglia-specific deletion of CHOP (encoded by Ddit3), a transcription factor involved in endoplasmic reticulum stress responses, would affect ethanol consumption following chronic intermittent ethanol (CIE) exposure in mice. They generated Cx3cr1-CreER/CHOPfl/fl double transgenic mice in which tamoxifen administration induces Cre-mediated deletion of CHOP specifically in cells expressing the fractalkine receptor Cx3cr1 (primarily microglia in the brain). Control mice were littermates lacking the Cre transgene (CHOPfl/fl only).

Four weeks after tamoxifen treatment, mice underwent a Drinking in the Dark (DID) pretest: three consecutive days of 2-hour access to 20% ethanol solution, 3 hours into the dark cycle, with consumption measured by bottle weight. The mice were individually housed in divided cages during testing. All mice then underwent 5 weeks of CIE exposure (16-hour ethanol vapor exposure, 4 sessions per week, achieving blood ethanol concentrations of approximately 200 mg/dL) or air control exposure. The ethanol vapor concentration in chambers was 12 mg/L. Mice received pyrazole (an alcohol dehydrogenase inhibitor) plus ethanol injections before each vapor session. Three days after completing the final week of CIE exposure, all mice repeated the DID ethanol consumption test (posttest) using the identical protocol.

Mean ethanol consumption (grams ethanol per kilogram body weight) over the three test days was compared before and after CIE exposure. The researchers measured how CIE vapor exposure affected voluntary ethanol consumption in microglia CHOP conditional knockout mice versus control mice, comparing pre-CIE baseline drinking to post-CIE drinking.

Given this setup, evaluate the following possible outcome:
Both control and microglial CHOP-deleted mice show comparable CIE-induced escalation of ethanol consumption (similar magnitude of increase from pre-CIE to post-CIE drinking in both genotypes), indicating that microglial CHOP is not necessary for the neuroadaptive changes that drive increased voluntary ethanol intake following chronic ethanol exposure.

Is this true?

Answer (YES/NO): NO